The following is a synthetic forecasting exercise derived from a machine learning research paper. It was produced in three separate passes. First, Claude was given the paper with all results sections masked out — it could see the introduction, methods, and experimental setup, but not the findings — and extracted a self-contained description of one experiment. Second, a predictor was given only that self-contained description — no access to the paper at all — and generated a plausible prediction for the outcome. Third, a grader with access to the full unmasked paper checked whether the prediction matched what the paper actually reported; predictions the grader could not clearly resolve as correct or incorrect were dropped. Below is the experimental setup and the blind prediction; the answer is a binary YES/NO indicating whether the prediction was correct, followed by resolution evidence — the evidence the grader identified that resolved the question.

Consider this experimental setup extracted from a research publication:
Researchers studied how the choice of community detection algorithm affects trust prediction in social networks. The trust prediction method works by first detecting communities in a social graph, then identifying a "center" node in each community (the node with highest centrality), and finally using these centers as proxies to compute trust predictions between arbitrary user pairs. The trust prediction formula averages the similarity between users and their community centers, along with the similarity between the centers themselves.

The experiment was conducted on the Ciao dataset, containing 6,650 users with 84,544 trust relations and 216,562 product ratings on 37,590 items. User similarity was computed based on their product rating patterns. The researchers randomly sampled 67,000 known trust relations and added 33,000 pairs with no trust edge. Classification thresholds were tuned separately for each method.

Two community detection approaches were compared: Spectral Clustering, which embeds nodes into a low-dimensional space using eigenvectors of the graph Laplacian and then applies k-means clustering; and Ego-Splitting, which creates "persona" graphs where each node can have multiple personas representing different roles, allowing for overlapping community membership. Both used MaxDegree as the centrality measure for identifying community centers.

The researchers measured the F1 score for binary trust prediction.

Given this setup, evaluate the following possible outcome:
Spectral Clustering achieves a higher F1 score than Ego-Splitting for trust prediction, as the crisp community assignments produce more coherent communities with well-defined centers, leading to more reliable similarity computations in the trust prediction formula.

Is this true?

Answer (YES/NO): NO